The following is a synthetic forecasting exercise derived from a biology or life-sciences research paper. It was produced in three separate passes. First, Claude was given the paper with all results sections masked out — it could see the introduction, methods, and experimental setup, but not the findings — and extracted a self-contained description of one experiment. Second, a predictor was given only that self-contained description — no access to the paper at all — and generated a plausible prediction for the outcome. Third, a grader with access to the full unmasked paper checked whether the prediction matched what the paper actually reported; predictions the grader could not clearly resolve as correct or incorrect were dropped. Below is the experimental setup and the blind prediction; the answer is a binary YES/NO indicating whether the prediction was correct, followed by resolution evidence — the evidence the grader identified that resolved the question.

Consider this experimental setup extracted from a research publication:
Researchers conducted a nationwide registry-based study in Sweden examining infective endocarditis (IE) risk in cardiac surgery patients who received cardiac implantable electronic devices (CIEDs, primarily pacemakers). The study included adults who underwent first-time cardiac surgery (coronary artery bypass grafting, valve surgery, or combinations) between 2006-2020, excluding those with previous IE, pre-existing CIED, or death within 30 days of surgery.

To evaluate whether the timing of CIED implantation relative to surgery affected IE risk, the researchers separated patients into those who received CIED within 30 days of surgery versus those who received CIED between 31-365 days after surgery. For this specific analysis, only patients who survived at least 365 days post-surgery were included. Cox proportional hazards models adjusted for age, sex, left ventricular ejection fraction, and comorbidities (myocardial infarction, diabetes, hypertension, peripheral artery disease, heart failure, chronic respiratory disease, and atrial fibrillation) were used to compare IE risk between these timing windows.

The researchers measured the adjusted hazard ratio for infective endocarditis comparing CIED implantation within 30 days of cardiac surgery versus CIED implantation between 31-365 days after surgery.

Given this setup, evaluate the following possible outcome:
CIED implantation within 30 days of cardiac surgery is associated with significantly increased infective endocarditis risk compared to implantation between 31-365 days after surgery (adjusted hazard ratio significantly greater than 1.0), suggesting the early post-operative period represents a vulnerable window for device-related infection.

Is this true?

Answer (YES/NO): NO